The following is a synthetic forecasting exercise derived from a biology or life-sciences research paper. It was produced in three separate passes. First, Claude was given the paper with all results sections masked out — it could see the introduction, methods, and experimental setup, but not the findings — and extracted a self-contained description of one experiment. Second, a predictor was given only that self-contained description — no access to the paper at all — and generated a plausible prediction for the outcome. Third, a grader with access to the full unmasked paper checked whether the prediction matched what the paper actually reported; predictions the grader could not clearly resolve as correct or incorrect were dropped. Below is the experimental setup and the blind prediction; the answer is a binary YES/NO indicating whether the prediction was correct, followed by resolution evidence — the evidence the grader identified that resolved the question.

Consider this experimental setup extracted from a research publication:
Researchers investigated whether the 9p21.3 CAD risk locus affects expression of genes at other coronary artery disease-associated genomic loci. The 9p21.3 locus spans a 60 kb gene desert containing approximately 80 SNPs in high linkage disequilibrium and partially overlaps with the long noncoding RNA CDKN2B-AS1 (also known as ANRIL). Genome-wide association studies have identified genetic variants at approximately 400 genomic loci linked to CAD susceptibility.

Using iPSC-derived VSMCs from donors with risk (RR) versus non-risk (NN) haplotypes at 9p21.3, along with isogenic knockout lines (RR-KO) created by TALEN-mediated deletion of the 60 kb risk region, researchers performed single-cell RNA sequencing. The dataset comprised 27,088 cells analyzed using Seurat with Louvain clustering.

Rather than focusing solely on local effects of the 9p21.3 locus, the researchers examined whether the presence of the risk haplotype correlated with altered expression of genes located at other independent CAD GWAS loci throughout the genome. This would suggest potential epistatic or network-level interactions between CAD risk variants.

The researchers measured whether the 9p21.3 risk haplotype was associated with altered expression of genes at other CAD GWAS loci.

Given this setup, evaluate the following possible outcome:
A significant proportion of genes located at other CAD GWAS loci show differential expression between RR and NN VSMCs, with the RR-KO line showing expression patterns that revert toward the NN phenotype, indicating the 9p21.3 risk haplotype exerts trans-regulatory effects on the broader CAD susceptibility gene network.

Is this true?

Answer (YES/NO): YES